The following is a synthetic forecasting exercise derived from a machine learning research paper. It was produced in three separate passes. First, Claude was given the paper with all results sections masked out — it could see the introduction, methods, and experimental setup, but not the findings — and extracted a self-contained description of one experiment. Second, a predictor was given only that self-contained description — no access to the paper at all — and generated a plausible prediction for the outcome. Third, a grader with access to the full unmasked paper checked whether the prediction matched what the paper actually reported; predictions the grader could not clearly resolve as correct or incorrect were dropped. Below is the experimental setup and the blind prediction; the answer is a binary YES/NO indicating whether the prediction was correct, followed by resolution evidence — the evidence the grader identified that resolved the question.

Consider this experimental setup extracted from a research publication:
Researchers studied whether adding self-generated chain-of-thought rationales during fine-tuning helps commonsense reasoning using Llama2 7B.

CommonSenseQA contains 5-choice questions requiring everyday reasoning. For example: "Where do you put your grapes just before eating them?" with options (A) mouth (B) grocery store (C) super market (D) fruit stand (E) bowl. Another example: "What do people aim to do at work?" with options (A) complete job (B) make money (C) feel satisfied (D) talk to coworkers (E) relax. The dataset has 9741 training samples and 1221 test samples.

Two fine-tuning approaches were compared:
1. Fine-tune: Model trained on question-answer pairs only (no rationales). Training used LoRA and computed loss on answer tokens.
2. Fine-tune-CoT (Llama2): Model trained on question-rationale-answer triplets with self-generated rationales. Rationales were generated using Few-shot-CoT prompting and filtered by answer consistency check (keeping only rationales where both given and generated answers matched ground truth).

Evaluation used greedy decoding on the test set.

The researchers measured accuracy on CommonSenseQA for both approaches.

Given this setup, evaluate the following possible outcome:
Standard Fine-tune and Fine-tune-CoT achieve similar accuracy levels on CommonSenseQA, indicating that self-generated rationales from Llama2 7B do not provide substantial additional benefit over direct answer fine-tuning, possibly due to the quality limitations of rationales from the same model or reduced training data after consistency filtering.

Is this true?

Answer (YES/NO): NO